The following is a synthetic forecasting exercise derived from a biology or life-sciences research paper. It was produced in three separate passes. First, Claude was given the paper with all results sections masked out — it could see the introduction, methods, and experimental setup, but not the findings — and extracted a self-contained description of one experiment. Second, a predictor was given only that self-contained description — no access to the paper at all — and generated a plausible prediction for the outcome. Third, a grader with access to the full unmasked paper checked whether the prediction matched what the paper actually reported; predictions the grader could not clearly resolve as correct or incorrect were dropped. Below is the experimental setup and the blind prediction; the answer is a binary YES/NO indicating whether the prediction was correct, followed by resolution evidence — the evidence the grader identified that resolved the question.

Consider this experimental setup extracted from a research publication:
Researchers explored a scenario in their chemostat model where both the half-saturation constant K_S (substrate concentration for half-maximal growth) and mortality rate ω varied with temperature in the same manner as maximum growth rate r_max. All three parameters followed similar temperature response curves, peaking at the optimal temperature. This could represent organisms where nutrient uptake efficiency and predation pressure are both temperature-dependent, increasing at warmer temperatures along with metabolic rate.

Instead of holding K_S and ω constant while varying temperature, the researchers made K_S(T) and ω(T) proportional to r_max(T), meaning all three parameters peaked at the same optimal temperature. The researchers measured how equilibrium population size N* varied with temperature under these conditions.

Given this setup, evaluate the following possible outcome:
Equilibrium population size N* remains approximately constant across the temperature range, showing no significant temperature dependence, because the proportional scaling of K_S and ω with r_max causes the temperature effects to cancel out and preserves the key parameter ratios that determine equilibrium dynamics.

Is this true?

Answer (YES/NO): NO